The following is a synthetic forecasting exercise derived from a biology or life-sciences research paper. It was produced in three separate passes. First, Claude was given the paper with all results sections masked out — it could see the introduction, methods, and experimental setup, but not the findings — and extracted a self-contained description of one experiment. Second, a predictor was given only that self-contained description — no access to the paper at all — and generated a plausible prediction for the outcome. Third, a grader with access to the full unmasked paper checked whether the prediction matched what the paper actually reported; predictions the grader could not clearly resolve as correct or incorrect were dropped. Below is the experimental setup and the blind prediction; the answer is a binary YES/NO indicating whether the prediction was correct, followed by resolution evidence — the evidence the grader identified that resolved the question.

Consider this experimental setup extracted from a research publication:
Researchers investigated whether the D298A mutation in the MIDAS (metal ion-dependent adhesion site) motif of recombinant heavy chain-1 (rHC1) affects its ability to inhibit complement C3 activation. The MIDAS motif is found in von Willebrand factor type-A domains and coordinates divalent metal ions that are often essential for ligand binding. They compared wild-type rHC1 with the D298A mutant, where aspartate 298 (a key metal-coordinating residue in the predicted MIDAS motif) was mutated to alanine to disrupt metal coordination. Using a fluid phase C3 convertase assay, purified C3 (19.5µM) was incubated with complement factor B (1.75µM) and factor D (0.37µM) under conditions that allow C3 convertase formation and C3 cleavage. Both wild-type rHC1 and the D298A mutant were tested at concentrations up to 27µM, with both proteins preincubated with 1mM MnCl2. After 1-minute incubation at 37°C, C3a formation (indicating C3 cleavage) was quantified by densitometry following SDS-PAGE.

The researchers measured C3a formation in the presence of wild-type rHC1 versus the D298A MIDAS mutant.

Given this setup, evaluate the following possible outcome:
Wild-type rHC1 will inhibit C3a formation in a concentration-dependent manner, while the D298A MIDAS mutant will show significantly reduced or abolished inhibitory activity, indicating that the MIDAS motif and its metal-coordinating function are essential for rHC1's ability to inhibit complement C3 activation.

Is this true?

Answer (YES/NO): YES